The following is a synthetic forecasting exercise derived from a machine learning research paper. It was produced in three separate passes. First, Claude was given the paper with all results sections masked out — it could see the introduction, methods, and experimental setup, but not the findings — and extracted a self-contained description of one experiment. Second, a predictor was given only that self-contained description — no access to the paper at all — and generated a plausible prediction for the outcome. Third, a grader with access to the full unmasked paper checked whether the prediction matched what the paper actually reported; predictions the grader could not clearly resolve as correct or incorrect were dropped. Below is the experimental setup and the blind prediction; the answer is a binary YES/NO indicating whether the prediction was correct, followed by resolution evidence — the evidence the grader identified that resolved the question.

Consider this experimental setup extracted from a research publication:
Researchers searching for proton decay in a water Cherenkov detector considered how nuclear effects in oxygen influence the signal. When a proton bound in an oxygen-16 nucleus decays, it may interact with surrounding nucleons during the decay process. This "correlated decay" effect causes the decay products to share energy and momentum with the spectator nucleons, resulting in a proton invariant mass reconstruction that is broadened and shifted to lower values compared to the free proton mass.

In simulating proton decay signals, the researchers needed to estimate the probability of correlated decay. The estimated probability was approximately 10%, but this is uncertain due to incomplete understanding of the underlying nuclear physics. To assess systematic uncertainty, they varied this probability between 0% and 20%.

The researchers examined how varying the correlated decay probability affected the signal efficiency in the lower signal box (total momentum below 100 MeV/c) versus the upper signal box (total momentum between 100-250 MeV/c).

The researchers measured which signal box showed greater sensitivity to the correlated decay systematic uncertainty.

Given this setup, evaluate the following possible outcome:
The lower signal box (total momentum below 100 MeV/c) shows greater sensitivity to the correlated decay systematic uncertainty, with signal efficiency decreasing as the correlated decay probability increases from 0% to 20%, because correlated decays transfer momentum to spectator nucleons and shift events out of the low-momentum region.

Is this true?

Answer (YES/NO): NO